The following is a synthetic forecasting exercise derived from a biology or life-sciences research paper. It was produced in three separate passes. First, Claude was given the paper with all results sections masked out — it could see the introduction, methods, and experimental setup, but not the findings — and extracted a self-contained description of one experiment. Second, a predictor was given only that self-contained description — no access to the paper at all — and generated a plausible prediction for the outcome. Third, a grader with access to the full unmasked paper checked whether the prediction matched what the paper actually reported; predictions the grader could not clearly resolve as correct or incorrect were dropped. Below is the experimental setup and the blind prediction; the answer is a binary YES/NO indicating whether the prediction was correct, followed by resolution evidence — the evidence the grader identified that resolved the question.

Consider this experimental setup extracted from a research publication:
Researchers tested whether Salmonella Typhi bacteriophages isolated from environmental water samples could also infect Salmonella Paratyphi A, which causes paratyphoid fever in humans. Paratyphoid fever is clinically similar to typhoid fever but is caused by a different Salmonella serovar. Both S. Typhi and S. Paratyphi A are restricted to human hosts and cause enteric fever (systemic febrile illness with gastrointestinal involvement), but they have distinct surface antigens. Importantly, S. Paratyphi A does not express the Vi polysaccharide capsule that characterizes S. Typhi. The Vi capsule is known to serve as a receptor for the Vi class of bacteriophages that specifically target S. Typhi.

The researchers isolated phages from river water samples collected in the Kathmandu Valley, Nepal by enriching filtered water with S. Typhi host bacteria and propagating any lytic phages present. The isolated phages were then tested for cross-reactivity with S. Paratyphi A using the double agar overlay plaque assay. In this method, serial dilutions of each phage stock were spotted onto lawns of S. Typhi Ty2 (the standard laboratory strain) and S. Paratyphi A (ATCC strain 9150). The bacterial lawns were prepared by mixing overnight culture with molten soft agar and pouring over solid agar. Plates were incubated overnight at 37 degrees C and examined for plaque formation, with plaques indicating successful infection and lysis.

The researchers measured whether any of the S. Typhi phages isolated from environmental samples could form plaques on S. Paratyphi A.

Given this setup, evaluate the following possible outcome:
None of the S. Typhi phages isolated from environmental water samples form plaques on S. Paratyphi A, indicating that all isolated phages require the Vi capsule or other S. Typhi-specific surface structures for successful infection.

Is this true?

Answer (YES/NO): NO